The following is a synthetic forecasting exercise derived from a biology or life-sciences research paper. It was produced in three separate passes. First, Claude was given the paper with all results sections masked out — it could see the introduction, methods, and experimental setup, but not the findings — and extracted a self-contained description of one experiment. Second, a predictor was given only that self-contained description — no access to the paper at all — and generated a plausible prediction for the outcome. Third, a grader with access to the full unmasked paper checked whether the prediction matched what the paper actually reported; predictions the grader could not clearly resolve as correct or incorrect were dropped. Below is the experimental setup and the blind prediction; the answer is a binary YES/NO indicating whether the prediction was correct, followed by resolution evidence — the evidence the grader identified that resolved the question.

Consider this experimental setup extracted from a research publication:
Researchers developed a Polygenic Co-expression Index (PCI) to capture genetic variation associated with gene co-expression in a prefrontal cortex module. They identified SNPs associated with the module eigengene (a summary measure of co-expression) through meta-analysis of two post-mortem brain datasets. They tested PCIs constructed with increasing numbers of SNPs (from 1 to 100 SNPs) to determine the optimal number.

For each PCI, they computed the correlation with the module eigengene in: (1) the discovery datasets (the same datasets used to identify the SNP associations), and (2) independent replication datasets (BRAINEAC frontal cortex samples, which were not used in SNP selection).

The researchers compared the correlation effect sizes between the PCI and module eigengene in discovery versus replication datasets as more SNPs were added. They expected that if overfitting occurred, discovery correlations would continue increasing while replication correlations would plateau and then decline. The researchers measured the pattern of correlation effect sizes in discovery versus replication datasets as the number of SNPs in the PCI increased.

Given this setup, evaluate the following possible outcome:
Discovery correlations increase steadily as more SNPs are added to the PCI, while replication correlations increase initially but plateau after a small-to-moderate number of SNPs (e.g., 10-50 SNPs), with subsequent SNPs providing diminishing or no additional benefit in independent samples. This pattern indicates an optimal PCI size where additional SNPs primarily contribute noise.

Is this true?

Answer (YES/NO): YES